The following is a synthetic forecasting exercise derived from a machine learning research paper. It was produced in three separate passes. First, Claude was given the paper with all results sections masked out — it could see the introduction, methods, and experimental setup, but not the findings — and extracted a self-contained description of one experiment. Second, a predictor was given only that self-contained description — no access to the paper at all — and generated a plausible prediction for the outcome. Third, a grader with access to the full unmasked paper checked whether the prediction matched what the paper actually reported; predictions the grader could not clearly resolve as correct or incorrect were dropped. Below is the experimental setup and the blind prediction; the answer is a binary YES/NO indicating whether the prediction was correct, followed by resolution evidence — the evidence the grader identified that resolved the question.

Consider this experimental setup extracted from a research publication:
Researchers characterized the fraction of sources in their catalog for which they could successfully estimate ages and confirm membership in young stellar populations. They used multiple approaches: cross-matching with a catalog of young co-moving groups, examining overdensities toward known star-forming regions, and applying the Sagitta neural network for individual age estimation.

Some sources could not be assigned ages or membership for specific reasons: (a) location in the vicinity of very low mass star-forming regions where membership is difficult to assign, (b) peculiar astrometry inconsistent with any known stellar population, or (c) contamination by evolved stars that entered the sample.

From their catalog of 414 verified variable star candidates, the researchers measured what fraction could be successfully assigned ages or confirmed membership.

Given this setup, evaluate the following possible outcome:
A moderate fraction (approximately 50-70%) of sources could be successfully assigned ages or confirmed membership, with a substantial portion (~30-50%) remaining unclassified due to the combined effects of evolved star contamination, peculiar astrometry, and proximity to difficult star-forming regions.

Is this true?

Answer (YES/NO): NO